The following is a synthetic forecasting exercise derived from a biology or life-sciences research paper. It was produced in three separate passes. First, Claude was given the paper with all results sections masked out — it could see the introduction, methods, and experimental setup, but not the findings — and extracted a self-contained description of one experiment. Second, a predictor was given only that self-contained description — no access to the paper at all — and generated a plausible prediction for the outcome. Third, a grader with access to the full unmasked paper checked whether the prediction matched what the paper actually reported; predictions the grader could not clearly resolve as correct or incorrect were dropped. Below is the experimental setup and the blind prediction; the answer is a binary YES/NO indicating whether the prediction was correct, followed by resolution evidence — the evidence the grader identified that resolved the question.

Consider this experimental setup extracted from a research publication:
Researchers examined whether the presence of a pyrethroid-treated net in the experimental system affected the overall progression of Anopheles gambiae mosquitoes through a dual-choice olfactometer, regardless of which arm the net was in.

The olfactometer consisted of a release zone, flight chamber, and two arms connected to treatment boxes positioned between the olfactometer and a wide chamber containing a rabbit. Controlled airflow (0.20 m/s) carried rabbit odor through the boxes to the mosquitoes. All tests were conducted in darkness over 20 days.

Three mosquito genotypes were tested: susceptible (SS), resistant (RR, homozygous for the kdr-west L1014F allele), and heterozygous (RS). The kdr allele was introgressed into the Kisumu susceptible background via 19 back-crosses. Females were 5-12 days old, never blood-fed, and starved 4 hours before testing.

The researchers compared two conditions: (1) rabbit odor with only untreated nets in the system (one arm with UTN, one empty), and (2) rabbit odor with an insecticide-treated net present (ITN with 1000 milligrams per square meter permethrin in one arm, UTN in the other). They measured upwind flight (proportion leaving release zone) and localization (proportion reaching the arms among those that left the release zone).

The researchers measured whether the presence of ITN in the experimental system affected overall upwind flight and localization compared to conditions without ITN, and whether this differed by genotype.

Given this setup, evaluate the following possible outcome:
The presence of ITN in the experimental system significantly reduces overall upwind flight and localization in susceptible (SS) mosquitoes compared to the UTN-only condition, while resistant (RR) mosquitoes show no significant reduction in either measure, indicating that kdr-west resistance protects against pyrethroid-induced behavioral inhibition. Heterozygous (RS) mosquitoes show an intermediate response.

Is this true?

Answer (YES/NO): NO